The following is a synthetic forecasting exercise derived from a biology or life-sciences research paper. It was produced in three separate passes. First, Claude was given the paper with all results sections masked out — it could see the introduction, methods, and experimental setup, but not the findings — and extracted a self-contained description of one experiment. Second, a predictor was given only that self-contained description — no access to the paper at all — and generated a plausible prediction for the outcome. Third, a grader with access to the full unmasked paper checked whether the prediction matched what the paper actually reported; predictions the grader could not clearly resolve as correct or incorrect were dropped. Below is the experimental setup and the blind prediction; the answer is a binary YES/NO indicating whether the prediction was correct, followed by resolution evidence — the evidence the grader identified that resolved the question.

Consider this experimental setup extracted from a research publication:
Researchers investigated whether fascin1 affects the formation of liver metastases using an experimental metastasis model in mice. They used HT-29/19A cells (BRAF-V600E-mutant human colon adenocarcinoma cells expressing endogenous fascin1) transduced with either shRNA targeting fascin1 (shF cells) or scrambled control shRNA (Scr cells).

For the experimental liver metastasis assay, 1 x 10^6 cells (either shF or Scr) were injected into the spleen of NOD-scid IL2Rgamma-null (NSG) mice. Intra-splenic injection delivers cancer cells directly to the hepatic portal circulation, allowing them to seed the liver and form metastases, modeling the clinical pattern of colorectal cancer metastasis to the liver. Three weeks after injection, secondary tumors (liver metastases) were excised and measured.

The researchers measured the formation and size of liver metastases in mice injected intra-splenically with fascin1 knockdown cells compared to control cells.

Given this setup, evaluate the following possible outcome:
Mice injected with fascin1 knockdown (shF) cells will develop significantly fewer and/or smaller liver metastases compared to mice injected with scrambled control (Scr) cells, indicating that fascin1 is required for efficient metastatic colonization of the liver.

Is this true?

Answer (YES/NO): YES